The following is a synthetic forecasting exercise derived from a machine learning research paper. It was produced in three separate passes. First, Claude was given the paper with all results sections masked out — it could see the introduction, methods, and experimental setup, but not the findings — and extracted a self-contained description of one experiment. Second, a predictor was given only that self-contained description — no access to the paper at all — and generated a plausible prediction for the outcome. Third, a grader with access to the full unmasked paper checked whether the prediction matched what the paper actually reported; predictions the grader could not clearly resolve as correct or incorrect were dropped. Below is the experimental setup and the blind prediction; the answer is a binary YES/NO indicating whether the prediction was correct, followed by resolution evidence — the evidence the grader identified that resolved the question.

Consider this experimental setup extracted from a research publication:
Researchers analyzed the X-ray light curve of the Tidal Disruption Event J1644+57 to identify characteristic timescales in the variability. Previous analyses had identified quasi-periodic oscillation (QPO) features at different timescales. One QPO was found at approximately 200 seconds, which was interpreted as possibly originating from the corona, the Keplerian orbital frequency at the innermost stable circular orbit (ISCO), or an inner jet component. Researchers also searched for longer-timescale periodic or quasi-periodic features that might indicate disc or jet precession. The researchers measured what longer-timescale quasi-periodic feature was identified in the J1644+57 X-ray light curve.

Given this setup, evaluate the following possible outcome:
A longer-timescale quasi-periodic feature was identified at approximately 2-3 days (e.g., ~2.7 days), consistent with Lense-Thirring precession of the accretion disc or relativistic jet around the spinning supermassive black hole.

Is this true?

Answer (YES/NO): YES